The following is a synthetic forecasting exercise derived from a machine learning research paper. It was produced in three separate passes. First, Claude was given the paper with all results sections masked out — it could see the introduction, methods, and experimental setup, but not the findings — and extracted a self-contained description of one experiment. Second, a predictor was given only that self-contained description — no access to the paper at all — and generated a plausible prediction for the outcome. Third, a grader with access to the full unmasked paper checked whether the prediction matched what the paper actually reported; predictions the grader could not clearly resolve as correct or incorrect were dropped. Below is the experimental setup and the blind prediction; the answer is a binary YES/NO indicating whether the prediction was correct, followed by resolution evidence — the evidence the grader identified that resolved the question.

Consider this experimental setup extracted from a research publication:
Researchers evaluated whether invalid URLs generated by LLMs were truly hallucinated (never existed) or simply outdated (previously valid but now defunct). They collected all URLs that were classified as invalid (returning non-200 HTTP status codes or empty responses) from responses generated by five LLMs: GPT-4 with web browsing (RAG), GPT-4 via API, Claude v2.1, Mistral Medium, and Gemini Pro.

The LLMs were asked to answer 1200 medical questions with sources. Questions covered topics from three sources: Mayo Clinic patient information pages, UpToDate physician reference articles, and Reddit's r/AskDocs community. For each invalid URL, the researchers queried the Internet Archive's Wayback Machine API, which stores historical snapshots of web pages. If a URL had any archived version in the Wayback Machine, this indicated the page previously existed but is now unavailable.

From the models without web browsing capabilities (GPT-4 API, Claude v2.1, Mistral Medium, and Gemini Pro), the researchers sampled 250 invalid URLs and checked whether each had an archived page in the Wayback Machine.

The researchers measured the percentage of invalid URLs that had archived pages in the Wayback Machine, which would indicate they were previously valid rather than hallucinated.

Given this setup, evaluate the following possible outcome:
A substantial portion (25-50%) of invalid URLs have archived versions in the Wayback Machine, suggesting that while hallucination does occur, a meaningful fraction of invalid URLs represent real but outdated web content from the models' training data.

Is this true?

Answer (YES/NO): NO